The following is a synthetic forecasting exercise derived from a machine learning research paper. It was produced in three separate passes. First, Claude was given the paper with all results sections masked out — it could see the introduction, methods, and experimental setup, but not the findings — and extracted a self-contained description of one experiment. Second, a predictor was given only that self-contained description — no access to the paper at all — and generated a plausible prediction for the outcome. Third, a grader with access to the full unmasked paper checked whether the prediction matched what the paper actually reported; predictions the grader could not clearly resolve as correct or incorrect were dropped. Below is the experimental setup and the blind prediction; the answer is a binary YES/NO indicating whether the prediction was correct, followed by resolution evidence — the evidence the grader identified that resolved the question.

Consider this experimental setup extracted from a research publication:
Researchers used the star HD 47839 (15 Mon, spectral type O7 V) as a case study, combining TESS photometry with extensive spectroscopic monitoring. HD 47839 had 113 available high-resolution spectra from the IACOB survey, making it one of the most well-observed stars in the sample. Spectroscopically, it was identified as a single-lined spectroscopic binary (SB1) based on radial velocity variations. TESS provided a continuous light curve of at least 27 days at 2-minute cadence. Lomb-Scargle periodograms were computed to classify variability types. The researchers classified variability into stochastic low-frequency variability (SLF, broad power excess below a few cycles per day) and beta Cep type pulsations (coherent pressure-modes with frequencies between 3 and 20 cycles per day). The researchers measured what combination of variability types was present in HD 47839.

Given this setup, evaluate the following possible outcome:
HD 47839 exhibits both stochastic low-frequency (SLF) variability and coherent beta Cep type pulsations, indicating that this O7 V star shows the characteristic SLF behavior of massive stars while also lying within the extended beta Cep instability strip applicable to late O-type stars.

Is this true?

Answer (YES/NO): NO